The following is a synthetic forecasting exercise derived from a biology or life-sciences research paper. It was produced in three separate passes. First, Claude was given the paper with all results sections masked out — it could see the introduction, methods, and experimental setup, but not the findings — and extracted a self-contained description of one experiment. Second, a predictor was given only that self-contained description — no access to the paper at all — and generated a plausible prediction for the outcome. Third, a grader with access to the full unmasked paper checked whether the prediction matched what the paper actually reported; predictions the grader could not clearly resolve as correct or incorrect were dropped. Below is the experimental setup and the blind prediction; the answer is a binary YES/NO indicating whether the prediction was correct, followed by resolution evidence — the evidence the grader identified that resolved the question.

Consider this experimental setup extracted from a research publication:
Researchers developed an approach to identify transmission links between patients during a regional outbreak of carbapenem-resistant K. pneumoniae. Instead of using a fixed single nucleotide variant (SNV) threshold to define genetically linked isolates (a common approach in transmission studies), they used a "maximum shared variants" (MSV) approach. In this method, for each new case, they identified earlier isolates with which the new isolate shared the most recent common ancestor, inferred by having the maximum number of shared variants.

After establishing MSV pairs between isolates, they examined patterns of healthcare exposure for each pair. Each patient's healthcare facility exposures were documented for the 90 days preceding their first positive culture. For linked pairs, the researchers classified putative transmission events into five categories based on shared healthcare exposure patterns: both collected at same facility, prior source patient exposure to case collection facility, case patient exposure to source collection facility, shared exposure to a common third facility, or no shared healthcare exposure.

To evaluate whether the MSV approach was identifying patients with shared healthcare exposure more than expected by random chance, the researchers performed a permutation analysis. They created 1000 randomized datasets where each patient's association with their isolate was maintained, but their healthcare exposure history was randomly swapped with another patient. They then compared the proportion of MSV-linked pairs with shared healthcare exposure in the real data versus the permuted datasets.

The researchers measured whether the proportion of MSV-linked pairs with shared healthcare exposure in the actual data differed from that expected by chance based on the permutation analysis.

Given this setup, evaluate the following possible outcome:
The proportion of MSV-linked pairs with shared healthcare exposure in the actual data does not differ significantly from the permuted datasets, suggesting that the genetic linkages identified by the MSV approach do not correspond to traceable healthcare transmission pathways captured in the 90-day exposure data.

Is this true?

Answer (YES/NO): NO